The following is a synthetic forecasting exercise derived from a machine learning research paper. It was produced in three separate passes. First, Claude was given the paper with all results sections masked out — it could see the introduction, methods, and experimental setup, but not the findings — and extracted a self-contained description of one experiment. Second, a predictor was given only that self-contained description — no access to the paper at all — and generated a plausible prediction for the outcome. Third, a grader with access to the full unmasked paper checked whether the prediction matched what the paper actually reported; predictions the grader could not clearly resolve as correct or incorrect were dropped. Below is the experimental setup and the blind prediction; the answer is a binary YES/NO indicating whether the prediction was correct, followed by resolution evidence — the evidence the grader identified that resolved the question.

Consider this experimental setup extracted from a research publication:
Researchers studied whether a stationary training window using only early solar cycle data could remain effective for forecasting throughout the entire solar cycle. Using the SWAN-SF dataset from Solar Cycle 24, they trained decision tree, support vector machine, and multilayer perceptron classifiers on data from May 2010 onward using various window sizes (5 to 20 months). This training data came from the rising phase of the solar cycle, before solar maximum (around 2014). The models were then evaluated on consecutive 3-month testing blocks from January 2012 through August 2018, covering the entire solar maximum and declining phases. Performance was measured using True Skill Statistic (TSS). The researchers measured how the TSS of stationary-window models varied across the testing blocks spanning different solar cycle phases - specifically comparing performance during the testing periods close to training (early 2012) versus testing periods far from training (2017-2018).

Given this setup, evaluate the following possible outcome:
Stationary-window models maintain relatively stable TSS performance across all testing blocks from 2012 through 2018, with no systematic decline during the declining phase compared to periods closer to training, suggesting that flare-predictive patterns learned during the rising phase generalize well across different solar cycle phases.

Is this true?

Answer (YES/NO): YES